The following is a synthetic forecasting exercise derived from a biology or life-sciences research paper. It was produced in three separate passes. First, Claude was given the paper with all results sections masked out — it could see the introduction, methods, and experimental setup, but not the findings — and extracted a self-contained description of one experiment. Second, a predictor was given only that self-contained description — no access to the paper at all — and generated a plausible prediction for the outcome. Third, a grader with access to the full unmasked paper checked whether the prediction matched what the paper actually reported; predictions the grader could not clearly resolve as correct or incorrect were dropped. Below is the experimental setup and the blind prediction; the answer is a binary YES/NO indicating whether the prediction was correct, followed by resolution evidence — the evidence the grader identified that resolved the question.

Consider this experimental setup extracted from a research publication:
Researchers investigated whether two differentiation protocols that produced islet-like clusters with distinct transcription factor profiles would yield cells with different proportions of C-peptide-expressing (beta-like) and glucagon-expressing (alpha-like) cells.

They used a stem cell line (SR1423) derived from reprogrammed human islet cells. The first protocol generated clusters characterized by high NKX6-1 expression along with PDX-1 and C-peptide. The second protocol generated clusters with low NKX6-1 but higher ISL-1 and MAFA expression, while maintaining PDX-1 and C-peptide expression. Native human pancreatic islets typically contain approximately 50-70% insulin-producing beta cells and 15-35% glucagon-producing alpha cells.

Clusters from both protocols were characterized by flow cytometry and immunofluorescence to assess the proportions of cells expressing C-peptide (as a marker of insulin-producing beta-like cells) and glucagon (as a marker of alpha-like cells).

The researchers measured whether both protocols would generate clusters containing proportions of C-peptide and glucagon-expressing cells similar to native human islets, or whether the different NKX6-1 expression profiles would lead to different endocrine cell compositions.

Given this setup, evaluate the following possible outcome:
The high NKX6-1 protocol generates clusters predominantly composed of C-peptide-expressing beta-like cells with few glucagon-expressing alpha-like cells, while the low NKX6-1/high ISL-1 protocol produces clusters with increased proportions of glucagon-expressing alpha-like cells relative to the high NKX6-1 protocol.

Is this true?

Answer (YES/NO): NO